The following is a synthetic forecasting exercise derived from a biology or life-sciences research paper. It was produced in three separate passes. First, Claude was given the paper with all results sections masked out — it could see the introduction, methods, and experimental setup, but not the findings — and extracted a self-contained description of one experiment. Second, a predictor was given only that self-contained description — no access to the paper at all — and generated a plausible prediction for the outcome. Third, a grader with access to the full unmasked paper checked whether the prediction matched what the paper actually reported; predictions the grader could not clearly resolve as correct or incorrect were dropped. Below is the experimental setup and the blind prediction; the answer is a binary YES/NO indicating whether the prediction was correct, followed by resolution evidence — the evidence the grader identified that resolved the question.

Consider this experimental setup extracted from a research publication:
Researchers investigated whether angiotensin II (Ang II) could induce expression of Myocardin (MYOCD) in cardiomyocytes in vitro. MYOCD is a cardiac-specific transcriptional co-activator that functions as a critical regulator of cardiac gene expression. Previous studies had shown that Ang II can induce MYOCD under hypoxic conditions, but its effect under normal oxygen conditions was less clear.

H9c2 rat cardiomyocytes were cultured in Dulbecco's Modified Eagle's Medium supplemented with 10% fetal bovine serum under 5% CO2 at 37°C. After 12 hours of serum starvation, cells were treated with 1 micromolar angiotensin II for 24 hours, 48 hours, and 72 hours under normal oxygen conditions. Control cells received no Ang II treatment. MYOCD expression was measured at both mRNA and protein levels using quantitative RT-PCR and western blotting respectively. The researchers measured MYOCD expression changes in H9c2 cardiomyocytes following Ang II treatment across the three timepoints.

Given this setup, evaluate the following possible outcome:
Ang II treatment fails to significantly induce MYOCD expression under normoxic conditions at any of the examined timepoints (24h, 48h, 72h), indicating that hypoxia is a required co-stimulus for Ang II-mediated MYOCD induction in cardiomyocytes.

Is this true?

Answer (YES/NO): NO